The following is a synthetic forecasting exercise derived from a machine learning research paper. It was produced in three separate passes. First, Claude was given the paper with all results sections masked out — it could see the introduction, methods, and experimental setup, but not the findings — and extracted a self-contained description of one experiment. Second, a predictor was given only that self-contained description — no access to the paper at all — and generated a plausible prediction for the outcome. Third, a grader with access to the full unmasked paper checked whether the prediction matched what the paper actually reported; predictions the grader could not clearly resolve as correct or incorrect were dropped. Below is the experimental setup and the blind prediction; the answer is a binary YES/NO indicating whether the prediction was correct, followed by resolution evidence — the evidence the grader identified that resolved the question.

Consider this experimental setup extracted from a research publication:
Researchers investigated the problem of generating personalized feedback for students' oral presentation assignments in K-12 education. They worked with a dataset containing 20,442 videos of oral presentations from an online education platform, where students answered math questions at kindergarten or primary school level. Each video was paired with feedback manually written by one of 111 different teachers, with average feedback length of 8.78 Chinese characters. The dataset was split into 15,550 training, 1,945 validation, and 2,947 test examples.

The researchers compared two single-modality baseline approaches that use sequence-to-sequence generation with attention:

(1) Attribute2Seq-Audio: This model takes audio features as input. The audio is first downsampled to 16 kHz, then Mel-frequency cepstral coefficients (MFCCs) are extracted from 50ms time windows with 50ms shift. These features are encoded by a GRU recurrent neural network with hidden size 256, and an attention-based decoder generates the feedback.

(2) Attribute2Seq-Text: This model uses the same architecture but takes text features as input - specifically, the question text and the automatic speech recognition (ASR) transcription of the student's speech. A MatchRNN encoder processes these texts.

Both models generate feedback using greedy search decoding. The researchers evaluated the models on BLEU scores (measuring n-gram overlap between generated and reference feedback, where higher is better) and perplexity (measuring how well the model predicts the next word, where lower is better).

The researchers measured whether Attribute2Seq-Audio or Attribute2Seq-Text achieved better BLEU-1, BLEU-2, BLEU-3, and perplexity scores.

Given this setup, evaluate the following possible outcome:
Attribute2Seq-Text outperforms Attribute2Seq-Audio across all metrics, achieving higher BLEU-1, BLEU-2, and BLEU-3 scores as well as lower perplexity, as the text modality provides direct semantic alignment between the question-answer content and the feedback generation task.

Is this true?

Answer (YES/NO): YES